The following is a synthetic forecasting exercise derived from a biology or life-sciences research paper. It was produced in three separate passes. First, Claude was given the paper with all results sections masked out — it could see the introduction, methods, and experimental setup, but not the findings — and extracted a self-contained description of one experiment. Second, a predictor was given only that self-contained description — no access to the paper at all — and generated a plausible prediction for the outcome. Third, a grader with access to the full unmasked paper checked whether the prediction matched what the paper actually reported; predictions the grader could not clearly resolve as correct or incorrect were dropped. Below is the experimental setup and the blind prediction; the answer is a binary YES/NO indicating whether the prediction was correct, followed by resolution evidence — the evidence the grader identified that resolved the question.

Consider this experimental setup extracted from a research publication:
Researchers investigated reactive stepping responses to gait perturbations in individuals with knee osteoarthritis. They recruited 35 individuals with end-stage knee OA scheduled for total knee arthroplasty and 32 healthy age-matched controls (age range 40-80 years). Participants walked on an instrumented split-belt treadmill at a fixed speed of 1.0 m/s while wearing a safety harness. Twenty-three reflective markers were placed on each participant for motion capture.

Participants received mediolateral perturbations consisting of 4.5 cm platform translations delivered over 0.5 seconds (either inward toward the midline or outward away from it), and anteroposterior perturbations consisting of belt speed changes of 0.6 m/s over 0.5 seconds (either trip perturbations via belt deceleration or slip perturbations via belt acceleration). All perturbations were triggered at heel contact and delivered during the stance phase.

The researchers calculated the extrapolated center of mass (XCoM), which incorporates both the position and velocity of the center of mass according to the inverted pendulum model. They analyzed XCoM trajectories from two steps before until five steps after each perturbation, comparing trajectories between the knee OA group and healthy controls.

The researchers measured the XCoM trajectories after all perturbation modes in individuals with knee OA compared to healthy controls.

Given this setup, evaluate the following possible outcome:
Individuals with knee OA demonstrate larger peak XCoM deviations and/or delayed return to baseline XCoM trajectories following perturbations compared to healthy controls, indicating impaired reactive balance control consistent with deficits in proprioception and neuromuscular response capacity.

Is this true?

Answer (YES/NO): NO